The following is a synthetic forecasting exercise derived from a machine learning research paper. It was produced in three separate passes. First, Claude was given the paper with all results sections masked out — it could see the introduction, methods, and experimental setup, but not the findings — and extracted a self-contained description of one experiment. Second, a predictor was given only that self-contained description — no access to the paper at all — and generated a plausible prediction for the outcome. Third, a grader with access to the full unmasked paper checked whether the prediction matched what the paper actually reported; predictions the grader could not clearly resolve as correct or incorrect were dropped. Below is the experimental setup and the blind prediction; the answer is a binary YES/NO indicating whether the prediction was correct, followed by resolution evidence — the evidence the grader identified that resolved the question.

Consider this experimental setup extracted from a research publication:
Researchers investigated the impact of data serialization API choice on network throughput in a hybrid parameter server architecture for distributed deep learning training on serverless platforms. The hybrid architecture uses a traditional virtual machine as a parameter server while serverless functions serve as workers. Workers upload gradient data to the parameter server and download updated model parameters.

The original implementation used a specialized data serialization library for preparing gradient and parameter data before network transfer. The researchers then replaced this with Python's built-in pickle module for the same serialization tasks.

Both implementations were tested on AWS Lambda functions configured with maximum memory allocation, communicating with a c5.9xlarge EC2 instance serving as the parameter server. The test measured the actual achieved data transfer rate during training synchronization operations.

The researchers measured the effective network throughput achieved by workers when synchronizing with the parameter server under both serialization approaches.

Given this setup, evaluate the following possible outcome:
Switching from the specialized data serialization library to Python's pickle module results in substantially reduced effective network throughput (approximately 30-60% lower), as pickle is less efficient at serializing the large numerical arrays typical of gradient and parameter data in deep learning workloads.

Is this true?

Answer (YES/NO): NO